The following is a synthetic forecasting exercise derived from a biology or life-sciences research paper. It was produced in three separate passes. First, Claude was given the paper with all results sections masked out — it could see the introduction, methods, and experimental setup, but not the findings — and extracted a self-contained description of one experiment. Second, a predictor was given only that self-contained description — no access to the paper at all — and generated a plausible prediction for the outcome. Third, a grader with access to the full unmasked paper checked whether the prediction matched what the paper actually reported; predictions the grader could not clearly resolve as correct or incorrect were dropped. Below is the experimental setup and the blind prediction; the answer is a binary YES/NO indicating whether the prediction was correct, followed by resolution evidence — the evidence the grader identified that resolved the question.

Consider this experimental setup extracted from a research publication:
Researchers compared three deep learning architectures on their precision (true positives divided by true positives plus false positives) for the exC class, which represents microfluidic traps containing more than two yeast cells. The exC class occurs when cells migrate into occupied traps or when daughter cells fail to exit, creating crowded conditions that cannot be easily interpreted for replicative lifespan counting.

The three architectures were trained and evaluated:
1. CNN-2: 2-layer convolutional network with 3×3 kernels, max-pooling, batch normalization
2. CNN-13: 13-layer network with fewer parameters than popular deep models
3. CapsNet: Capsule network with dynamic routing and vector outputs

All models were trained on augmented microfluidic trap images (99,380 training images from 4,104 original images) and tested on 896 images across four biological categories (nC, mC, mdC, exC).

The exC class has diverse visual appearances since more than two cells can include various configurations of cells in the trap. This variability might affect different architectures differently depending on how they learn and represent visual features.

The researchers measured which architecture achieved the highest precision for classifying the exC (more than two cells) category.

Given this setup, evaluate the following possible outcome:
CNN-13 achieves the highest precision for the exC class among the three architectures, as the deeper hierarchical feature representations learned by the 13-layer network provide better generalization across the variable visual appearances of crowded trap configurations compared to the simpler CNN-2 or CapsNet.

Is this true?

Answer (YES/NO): YES